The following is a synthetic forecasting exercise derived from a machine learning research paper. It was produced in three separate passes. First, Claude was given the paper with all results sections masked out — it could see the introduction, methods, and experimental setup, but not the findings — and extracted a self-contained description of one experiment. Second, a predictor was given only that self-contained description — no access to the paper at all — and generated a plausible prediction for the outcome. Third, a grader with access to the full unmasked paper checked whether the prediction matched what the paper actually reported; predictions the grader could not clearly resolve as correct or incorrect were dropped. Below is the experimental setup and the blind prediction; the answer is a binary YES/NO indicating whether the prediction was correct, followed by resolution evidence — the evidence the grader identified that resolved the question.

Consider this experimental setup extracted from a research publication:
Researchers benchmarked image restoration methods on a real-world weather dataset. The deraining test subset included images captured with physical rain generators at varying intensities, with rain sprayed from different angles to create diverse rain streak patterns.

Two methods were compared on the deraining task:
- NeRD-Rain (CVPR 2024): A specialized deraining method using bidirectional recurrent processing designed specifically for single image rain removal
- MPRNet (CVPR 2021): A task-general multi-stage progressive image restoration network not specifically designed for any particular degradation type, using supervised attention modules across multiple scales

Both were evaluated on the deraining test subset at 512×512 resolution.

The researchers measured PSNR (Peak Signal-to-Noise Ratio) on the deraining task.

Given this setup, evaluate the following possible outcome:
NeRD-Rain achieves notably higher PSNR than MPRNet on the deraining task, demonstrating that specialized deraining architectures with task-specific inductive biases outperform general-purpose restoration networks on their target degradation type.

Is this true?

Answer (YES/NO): NO